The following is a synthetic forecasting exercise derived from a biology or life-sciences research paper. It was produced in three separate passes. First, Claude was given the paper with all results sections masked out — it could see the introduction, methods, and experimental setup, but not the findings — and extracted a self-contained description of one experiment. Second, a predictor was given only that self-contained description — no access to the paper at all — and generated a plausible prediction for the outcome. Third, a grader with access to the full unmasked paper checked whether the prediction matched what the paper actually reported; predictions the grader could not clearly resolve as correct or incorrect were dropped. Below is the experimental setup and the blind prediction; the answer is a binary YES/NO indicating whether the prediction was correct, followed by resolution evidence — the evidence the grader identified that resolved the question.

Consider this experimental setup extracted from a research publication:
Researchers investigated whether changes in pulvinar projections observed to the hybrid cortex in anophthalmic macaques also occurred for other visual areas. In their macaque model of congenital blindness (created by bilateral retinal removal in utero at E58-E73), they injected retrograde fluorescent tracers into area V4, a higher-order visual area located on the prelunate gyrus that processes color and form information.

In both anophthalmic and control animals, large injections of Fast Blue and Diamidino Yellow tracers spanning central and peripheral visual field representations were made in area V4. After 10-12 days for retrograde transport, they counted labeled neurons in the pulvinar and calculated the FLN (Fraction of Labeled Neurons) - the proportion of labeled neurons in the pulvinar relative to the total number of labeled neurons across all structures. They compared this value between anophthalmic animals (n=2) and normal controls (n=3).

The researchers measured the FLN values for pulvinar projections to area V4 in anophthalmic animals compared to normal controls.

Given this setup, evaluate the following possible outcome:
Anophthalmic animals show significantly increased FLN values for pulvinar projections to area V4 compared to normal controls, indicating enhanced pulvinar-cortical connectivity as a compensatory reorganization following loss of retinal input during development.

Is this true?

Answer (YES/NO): NO